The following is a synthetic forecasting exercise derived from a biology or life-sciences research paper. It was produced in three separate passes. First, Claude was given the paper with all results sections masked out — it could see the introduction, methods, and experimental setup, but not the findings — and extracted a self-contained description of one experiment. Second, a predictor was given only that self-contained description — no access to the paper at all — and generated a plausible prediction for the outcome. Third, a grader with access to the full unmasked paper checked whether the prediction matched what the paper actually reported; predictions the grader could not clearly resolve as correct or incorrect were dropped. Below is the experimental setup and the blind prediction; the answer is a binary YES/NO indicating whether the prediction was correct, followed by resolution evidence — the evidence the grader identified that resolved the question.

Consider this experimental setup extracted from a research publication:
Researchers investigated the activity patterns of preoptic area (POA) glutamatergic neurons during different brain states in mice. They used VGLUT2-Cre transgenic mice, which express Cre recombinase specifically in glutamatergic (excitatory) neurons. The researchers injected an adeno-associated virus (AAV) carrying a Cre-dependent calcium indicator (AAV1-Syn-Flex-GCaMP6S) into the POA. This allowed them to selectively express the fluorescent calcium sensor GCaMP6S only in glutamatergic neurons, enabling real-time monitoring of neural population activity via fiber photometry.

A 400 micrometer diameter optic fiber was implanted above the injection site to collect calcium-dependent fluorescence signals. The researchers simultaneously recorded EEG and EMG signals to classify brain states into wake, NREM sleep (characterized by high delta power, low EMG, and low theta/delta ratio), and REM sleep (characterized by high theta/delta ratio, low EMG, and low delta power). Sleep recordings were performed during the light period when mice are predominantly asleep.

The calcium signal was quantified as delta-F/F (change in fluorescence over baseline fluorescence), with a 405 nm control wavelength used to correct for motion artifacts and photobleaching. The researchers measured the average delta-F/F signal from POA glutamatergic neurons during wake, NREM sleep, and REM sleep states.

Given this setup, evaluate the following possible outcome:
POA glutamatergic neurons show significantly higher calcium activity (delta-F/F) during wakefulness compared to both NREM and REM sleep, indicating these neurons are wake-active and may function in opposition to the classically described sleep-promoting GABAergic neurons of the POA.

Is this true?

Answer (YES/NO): YES